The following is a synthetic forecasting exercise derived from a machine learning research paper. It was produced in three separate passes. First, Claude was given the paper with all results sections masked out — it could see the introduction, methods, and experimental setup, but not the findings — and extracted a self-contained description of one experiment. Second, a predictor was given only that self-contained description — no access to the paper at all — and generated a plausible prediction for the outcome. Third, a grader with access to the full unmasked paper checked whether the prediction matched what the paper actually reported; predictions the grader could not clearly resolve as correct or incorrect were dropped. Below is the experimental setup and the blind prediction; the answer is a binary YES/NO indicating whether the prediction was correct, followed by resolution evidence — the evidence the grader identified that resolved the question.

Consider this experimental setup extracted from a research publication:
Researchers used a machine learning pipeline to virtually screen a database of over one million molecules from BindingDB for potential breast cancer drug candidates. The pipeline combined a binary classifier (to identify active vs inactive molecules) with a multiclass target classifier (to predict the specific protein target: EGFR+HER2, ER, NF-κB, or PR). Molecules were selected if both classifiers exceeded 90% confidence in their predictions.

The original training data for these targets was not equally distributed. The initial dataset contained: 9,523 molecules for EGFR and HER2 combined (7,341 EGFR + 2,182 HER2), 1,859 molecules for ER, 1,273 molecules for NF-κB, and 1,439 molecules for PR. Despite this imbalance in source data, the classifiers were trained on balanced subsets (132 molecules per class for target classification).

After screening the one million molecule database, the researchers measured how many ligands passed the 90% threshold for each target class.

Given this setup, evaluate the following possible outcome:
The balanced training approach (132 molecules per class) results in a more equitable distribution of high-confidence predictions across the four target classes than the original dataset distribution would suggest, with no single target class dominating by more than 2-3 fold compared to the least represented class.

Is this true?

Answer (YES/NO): NO